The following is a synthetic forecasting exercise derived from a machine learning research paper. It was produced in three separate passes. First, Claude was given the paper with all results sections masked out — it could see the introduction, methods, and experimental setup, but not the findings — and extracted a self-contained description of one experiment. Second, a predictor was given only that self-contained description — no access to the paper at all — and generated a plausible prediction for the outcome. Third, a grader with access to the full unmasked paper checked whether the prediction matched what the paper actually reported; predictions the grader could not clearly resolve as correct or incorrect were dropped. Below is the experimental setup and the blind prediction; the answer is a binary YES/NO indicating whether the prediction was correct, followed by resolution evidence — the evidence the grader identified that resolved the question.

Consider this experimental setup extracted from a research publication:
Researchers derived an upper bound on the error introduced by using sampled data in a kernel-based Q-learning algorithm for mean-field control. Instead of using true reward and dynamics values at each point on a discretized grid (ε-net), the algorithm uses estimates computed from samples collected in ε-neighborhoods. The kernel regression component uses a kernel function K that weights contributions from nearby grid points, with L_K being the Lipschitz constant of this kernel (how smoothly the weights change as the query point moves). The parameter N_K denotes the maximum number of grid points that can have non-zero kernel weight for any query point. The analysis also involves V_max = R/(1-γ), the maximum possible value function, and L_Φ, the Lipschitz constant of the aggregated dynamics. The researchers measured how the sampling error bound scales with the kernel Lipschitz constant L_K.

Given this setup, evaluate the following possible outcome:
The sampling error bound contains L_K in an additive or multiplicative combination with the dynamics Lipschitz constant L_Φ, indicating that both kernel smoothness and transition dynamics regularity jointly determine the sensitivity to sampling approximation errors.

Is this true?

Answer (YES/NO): YES